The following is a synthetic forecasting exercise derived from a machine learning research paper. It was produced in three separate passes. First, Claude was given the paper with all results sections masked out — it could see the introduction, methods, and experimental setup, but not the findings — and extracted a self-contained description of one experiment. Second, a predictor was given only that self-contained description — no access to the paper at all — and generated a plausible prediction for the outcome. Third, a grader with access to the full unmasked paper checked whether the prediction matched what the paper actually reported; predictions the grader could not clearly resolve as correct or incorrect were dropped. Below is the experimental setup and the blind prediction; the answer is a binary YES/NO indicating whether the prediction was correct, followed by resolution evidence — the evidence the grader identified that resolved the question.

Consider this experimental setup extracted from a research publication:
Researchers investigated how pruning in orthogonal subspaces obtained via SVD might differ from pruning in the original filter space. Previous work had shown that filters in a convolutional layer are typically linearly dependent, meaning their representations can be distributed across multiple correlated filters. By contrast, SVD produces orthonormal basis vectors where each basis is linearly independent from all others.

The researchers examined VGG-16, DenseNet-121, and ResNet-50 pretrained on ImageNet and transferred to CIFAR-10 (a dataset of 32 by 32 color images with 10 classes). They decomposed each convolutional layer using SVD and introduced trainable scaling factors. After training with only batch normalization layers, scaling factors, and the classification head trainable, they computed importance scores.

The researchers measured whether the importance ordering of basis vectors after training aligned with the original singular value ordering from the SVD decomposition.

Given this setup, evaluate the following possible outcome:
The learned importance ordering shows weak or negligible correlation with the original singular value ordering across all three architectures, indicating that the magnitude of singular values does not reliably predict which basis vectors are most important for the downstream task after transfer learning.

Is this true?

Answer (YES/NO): NO